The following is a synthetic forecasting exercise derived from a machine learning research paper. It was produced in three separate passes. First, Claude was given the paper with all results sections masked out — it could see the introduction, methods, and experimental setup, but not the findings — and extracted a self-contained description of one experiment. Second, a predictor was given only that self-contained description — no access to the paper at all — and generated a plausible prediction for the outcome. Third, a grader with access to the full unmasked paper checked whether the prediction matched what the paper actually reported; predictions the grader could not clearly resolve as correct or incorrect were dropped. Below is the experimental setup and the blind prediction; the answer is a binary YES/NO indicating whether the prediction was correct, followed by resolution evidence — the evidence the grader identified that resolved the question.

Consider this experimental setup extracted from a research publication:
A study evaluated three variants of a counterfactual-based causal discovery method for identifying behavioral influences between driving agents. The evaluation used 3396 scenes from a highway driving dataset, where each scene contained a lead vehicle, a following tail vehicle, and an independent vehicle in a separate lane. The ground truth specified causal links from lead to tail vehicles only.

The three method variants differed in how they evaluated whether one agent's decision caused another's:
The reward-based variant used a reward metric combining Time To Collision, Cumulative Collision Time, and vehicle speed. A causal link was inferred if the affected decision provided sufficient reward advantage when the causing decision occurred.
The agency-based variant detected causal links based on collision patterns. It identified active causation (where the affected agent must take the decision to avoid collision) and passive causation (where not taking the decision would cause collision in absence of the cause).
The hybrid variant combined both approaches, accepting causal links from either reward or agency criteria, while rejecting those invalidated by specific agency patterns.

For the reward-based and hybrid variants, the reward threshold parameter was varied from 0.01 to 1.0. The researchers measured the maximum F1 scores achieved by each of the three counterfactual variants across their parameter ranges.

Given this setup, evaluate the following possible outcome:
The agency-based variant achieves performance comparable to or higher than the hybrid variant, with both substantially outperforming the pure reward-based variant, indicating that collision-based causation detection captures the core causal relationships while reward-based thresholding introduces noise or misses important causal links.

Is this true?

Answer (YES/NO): YES